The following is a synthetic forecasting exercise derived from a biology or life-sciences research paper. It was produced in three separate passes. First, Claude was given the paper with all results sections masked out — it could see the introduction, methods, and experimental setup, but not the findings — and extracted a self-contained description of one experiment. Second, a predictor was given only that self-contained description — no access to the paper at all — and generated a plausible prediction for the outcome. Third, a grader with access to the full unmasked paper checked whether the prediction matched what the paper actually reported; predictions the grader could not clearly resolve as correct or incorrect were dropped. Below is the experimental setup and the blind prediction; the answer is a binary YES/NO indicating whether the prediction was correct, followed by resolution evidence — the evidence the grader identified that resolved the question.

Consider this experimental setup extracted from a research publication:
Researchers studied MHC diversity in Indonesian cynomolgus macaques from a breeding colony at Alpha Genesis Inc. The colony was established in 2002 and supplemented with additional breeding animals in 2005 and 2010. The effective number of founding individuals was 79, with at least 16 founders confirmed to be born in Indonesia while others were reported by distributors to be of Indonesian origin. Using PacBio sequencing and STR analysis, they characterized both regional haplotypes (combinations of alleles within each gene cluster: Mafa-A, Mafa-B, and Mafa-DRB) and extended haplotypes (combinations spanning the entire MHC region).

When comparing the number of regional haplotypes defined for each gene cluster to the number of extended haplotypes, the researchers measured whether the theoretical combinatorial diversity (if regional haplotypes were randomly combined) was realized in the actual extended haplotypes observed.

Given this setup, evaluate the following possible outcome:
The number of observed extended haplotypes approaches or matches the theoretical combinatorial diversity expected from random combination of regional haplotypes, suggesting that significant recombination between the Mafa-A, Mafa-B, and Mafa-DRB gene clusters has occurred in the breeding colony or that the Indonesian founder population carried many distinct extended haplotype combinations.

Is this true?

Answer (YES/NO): NO